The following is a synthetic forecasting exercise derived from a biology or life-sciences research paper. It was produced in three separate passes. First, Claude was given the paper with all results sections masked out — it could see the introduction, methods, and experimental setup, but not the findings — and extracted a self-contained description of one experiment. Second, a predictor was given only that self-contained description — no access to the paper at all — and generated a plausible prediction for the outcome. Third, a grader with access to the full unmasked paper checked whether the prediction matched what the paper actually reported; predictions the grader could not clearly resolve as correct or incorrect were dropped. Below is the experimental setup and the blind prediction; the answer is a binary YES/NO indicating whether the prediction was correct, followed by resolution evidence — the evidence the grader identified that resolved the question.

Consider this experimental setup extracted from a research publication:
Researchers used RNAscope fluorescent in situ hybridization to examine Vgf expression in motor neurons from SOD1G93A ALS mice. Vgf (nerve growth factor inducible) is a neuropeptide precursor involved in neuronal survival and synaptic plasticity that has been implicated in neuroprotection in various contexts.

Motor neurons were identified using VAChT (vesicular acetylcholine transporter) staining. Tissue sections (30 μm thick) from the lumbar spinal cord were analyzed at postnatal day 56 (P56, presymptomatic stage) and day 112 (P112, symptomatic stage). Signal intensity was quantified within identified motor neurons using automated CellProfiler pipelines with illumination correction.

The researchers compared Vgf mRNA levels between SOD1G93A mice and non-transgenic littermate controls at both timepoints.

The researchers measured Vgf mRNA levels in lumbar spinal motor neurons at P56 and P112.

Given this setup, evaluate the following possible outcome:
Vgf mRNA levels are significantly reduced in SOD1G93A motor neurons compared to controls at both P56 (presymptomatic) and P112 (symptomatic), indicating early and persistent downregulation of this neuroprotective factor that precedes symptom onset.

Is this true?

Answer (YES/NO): NO